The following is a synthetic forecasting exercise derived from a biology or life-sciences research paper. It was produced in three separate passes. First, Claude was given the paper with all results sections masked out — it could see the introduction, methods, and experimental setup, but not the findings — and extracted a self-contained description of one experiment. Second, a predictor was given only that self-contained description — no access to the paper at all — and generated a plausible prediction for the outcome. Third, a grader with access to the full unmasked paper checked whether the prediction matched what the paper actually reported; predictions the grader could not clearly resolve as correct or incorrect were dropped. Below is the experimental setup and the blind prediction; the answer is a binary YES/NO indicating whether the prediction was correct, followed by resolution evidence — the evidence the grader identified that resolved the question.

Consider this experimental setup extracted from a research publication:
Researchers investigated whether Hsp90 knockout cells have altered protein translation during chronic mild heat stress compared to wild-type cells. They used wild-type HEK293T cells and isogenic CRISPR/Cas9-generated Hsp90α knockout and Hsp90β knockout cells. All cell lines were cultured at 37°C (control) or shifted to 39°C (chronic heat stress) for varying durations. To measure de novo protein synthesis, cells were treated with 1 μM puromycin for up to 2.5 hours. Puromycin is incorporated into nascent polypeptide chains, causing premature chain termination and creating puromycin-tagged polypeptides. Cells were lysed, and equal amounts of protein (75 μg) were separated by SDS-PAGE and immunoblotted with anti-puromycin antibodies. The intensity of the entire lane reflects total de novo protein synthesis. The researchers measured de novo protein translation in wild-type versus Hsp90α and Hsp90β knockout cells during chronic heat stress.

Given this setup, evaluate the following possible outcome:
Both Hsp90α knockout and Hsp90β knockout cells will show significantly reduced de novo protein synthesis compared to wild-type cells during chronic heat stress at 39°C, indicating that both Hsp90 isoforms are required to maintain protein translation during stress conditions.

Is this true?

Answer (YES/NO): YES